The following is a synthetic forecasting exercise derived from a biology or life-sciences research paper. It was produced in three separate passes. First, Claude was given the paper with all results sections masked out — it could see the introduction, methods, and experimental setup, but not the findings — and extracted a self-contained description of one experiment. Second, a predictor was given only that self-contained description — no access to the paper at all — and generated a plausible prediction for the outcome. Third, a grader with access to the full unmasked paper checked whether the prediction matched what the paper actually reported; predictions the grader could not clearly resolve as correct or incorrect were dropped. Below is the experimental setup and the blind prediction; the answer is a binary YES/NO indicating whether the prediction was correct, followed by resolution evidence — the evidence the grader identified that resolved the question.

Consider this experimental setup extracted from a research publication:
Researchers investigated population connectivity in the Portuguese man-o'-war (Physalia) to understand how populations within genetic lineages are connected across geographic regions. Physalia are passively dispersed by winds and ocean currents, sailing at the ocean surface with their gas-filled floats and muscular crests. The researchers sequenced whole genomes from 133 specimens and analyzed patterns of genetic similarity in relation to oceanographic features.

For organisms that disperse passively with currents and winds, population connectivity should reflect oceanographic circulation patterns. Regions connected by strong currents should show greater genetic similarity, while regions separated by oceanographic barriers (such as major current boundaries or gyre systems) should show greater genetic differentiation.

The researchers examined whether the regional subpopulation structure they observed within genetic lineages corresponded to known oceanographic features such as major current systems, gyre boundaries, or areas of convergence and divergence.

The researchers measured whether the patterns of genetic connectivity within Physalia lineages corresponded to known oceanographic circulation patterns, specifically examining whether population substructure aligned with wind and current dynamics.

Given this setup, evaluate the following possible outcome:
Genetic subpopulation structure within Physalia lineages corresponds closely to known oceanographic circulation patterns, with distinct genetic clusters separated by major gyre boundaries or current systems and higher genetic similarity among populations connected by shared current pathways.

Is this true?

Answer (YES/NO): YES